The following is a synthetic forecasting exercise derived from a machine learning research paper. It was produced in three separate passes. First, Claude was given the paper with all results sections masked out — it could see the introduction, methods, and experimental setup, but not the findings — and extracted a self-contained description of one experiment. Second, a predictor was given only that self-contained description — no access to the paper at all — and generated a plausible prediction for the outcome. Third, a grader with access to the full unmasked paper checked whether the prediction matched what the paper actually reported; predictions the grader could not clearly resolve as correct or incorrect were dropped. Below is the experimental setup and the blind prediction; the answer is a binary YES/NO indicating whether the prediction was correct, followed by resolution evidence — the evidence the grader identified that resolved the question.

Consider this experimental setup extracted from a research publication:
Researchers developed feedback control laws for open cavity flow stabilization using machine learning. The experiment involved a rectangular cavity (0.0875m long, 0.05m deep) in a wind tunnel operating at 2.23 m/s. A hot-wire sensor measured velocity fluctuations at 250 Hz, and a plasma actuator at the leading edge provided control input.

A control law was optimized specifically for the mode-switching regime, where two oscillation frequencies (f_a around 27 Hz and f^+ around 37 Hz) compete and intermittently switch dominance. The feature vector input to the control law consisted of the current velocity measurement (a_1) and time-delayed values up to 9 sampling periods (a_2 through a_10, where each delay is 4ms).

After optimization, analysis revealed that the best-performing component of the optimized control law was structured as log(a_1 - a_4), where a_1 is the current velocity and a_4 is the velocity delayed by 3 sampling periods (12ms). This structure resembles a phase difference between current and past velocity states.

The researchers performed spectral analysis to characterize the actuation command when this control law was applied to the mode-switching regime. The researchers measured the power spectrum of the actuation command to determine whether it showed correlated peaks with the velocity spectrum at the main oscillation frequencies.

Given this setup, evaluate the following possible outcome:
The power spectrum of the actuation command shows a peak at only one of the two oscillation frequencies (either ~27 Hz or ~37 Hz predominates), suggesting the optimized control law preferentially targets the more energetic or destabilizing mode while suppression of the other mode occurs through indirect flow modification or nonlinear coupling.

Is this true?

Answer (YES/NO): NO